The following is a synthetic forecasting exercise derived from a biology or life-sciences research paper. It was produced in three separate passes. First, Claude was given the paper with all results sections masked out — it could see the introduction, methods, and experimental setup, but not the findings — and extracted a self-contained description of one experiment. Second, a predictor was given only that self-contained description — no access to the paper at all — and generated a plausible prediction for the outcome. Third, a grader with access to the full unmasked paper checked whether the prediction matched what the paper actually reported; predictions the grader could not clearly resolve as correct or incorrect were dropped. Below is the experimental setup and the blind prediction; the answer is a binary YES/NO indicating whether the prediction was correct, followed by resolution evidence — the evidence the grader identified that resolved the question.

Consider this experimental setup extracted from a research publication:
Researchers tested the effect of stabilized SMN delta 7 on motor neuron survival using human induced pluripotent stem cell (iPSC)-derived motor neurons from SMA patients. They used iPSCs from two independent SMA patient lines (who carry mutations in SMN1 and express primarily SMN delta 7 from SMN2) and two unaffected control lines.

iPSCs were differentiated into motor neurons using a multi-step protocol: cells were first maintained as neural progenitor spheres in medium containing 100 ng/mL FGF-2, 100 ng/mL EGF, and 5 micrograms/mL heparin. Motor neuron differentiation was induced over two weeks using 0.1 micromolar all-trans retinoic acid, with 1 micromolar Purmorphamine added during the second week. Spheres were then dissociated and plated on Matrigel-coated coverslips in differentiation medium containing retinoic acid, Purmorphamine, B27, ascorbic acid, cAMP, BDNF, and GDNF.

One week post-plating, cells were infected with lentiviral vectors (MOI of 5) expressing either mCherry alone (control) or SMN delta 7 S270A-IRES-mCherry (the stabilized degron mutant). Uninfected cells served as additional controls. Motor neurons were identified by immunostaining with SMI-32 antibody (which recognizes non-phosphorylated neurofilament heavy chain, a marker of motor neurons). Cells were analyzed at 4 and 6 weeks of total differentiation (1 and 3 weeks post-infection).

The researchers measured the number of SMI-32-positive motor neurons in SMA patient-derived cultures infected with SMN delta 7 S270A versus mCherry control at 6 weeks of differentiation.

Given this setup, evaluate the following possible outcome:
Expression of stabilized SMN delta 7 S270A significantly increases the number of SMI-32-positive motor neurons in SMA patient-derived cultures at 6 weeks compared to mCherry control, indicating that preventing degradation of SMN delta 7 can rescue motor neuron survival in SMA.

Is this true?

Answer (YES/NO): YES